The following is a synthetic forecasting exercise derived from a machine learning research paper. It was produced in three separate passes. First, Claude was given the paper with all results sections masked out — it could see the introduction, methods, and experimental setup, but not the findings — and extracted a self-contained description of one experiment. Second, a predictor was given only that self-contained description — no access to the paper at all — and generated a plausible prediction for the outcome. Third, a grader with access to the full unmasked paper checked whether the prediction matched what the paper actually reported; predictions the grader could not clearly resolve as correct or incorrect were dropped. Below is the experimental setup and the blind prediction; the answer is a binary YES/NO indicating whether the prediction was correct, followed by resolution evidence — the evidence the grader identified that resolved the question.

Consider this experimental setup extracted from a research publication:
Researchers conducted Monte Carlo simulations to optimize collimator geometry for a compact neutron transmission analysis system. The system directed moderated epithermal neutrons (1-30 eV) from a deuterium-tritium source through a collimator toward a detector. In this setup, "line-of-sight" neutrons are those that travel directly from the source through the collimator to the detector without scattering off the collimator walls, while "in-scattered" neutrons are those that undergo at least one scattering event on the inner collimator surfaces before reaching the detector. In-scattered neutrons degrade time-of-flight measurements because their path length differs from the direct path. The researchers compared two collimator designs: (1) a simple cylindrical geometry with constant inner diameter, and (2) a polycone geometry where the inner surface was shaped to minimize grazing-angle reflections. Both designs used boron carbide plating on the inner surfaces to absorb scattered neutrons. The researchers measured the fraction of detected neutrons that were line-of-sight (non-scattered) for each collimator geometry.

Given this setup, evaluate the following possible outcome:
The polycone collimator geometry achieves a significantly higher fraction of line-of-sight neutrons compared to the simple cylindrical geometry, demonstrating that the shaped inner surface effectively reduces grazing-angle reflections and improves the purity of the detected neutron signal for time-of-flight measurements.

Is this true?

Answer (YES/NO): YES